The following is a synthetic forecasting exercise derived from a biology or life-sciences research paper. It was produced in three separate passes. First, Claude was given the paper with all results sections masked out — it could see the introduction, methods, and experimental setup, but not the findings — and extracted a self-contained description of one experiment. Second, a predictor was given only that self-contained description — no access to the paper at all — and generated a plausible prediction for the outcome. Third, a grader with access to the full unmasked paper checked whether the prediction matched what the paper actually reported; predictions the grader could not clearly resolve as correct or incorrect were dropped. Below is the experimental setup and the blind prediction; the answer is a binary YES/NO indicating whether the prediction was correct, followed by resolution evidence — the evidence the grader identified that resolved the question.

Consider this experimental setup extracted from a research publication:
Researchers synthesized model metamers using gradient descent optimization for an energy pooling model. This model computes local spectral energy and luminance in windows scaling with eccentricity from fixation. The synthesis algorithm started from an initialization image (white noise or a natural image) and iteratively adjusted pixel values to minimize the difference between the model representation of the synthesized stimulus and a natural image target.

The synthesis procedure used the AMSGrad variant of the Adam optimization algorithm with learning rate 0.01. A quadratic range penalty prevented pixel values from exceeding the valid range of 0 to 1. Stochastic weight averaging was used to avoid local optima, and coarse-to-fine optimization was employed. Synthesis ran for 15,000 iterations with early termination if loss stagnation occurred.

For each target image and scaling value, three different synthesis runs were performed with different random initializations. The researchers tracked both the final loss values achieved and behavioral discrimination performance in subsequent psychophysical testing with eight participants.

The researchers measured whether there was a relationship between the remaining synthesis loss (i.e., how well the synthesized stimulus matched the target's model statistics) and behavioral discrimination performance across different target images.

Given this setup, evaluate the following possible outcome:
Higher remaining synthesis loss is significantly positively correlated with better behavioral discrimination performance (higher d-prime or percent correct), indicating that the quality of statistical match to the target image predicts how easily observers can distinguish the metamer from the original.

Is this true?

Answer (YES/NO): NO